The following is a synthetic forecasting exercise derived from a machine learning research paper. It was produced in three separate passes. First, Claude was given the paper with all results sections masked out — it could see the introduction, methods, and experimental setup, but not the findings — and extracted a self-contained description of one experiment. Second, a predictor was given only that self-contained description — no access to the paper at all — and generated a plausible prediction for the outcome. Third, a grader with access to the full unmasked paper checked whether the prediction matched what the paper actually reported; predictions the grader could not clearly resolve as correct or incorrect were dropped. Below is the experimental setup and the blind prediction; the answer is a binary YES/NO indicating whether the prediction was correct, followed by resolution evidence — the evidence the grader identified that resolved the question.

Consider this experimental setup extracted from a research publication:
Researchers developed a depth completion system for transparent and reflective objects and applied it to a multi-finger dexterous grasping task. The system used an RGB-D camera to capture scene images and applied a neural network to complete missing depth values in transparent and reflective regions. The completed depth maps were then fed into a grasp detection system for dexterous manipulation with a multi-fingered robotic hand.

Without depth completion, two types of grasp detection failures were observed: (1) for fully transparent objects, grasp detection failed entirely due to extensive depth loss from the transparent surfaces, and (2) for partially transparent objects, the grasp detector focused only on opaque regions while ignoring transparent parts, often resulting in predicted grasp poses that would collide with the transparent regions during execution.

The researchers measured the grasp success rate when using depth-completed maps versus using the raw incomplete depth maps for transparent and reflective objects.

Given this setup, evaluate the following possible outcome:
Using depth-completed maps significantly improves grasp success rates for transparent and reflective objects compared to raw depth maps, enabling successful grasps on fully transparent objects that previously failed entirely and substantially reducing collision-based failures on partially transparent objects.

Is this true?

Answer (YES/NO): YES